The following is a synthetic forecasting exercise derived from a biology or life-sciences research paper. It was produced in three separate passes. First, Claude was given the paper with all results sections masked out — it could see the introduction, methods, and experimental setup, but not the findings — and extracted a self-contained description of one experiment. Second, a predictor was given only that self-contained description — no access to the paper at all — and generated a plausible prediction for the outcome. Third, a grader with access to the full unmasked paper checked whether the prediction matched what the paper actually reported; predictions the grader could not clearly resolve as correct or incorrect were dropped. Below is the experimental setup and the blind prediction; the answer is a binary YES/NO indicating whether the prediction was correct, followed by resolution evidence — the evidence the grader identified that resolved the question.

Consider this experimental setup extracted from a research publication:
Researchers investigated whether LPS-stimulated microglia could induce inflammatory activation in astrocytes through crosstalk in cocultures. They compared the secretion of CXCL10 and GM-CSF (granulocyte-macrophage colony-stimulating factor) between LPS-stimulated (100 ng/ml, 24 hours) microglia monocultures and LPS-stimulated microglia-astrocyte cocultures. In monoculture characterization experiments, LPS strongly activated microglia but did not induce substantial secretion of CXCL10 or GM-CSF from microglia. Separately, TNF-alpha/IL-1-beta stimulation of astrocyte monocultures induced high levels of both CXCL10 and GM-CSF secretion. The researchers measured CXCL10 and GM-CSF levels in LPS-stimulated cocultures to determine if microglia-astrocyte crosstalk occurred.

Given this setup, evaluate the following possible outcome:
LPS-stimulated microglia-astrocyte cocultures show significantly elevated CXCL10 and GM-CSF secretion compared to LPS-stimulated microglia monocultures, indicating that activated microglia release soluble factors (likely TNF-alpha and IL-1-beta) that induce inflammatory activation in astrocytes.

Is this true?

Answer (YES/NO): YES